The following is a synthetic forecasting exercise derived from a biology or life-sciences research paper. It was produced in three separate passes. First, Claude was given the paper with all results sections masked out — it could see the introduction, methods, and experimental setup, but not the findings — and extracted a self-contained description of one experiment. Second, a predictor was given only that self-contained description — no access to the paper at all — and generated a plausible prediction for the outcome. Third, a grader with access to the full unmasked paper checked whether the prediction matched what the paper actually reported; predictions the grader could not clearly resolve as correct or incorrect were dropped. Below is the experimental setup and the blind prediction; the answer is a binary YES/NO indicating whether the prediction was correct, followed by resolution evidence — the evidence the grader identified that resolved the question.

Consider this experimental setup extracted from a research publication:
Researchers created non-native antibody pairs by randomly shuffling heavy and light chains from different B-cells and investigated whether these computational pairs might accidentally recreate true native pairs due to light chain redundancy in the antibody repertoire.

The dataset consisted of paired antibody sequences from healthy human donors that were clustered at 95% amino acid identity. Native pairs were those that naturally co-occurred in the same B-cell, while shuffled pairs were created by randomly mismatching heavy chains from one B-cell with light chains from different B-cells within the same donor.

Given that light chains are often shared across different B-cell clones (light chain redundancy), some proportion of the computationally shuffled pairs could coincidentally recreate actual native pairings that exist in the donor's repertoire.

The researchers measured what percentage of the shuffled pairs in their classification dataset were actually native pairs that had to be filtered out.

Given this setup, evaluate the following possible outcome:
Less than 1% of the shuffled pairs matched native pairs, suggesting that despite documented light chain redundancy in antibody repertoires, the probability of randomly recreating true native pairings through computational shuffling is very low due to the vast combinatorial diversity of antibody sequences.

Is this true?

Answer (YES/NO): YES